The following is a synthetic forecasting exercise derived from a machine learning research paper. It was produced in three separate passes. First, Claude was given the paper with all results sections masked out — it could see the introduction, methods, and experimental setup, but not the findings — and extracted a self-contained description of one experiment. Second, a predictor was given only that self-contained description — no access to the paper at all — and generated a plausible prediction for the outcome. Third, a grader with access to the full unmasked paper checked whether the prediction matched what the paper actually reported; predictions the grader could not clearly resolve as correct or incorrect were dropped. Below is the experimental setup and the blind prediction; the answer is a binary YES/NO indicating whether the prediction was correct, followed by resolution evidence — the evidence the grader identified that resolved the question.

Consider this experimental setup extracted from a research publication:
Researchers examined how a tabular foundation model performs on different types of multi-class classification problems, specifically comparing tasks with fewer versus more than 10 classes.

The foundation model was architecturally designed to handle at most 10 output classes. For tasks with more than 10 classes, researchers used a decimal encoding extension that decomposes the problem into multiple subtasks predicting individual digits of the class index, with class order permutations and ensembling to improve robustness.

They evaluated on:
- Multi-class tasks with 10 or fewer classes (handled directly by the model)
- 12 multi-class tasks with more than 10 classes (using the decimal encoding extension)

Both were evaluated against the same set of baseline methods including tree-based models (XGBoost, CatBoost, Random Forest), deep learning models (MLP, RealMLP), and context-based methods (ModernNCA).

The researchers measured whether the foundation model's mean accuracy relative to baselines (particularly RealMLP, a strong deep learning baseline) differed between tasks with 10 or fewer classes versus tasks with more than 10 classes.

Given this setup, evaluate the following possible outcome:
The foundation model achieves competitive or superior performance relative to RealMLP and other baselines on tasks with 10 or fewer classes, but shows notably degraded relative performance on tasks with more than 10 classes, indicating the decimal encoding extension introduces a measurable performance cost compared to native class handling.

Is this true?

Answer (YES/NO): YES